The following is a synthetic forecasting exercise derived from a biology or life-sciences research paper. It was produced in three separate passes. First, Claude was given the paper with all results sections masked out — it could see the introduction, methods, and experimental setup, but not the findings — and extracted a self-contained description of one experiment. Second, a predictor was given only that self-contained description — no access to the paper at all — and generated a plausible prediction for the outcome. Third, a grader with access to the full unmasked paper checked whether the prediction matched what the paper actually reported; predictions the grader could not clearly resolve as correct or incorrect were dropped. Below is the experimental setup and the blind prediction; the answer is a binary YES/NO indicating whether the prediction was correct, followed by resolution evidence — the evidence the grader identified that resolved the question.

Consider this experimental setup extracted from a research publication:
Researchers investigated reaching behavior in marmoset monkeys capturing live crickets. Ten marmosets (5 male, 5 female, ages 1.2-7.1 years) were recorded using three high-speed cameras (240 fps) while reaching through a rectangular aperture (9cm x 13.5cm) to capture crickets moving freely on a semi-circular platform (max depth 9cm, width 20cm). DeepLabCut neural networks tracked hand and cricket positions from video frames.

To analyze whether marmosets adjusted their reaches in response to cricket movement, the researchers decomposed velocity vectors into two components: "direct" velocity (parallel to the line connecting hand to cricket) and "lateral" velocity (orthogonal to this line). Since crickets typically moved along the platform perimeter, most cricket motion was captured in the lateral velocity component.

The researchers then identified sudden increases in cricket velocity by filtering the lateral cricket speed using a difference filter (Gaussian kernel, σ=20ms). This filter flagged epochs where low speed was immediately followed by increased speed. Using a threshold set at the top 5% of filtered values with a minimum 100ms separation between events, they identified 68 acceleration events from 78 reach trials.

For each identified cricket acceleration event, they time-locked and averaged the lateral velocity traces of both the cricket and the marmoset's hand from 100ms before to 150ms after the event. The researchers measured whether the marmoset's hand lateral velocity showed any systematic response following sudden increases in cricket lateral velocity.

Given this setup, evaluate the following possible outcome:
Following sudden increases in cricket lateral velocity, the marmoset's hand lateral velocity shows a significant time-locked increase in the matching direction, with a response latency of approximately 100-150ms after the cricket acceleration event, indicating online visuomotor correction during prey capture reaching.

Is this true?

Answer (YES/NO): NO